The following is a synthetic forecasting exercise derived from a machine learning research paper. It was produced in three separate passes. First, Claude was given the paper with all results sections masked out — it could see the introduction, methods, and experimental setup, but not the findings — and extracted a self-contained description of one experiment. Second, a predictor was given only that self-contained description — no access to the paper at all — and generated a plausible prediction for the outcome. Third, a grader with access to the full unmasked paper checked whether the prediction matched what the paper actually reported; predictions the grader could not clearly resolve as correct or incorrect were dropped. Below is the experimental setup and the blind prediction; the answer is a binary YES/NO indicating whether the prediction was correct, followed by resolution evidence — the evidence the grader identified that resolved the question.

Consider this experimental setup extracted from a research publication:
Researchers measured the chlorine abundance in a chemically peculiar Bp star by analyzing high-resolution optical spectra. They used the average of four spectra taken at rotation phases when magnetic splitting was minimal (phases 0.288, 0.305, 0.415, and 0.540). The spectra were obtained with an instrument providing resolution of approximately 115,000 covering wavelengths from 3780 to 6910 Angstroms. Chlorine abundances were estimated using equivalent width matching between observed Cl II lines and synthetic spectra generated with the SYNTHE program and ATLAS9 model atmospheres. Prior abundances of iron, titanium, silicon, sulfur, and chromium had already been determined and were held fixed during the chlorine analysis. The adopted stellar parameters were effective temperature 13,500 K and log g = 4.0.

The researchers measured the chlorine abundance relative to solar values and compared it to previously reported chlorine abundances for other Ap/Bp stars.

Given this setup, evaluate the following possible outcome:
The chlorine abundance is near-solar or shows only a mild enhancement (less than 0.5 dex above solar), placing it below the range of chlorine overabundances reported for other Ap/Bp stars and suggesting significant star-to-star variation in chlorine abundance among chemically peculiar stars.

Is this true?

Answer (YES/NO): NO